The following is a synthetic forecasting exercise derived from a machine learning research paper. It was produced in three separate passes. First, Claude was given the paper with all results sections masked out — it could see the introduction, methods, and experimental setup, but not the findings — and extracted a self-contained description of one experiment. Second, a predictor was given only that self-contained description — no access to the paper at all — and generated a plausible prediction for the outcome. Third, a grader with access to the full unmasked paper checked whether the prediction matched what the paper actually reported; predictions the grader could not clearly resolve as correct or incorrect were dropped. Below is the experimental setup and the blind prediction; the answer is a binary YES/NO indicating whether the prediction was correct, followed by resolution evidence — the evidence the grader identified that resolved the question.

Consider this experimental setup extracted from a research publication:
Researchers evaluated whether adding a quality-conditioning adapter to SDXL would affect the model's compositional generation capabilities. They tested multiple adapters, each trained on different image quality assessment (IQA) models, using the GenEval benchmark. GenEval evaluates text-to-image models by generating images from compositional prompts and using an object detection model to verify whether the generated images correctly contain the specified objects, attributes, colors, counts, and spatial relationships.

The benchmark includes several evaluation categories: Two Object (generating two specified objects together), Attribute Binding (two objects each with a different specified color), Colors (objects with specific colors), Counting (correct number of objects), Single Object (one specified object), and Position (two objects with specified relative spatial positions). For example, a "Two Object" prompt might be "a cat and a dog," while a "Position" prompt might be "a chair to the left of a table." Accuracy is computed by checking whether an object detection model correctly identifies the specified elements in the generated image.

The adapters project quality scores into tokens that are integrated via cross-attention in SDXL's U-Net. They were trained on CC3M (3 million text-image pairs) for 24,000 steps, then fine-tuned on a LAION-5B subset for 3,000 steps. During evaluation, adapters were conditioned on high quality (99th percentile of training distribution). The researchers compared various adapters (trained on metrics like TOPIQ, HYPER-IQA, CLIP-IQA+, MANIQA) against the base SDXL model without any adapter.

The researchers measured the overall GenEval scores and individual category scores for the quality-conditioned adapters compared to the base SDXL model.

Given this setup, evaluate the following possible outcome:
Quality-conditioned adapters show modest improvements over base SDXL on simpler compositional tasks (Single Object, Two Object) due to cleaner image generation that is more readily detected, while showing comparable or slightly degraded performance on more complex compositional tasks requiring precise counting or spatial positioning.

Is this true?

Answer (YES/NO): NO